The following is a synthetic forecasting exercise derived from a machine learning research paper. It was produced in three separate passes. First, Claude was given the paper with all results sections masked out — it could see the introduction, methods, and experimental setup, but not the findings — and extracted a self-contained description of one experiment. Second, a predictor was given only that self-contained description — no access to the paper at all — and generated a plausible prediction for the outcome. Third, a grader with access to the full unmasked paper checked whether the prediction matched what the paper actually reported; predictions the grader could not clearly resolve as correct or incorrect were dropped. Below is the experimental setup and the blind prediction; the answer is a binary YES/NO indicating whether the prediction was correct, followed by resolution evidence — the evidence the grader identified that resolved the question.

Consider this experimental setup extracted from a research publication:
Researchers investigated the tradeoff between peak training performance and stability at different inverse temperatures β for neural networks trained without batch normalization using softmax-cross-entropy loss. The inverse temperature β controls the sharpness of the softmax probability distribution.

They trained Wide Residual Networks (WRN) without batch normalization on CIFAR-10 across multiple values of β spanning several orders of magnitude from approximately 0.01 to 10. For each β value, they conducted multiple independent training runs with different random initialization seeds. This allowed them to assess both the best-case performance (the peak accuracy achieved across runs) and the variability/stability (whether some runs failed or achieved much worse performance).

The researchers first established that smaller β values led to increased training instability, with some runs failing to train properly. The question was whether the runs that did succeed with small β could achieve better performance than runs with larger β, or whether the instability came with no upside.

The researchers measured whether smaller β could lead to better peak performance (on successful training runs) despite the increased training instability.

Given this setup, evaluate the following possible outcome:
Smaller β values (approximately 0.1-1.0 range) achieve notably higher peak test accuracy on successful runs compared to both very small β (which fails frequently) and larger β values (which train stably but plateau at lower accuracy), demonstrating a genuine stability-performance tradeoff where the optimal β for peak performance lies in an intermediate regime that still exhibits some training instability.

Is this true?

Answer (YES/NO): NO